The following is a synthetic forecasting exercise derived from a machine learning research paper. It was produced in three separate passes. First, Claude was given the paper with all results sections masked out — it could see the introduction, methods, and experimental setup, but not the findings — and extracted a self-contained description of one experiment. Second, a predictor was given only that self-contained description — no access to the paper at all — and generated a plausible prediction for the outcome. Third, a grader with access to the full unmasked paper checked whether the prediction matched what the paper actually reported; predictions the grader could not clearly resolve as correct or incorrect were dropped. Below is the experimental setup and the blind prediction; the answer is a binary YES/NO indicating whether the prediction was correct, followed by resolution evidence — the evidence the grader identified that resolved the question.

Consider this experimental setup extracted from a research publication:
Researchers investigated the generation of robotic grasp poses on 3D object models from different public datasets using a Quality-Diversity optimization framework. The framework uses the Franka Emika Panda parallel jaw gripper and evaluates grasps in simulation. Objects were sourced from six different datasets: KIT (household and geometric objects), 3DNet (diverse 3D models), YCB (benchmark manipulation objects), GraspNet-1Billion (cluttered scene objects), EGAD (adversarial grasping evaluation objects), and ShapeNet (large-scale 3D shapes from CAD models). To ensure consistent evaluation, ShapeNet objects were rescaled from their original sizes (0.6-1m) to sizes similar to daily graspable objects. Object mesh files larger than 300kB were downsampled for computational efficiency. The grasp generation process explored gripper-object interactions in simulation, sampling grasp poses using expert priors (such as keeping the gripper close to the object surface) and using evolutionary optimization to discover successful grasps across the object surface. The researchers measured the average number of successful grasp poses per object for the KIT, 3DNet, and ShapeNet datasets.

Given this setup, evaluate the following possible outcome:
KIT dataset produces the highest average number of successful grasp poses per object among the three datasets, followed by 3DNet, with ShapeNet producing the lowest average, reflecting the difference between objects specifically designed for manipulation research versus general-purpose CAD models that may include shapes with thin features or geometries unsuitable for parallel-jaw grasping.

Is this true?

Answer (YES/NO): NO